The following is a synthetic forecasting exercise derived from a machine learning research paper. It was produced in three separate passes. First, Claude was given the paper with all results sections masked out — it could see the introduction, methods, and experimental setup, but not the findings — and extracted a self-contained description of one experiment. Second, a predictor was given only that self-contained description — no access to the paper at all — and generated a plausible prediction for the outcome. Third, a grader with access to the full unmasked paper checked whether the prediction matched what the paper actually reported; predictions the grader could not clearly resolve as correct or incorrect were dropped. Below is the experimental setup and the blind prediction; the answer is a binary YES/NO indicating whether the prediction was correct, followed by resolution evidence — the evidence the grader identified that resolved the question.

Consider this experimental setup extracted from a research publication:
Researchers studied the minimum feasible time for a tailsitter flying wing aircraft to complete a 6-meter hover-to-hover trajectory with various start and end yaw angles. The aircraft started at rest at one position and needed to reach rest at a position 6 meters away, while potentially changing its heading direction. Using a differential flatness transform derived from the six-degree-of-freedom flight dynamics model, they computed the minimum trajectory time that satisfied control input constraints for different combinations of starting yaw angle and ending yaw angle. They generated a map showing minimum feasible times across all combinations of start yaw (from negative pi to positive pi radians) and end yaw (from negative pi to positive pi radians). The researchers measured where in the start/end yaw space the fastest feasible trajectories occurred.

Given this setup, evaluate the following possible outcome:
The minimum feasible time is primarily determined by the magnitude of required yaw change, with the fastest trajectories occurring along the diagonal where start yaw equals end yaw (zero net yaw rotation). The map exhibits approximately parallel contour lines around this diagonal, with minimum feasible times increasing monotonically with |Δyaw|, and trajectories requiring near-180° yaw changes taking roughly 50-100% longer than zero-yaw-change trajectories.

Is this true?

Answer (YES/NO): NO